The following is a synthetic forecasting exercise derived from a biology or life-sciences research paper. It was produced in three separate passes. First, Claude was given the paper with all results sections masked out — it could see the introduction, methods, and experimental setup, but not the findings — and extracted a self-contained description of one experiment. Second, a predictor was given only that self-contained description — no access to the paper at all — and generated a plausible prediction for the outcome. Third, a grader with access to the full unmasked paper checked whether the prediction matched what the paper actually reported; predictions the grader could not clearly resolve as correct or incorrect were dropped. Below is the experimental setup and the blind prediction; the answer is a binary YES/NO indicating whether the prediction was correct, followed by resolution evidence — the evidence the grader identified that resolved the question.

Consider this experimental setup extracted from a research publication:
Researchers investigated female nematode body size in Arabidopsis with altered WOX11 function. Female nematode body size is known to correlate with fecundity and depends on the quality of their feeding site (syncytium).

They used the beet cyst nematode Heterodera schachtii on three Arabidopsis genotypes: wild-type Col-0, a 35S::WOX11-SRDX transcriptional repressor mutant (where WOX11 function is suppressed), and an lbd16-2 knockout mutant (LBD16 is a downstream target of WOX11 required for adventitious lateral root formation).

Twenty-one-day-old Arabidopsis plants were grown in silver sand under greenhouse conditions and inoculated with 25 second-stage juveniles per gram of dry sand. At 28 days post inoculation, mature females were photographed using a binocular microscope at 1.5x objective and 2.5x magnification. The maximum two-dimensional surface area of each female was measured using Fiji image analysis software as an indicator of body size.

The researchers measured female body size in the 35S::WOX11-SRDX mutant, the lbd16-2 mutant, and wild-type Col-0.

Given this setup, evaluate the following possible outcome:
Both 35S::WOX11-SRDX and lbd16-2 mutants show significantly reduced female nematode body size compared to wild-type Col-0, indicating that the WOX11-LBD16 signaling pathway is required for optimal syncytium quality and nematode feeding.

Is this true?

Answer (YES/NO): NO